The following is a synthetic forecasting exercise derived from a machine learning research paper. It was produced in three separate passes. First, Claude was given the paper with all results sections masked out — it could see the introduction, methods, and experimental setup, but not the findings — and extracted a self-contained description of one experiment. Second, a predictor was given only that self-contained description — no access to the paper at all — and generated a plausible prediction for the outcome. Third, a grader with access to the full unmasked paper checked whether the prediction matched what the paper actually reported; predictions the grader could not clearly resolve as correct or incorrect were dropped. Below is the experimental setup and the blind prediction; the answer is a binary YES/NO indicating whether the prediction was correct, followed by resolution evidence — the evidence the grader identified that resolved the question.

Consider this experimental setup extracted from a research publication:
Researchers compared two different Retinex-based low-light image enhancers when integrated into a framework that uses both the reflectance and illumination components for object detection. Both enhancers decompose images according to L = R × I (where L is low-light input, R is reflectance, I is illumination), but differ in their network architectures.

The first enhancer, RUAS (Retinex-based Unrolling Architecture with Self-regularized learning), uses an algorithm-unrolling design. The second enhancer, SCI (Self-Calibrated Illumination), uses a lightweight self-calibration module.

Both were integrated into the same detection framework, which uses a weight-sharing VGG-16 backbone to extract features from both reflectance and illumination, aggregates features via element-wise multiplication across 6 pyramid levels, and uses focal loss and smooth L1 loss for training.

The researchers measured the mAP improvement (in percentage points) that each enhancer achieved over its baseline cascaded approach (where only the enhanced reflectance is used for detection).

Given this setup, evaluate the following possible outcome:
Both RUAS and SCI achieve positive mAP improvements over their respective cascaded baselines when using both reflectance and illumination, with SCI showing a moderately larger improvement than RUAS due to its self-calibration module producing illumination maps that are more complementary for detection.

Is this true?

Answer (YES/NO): YES